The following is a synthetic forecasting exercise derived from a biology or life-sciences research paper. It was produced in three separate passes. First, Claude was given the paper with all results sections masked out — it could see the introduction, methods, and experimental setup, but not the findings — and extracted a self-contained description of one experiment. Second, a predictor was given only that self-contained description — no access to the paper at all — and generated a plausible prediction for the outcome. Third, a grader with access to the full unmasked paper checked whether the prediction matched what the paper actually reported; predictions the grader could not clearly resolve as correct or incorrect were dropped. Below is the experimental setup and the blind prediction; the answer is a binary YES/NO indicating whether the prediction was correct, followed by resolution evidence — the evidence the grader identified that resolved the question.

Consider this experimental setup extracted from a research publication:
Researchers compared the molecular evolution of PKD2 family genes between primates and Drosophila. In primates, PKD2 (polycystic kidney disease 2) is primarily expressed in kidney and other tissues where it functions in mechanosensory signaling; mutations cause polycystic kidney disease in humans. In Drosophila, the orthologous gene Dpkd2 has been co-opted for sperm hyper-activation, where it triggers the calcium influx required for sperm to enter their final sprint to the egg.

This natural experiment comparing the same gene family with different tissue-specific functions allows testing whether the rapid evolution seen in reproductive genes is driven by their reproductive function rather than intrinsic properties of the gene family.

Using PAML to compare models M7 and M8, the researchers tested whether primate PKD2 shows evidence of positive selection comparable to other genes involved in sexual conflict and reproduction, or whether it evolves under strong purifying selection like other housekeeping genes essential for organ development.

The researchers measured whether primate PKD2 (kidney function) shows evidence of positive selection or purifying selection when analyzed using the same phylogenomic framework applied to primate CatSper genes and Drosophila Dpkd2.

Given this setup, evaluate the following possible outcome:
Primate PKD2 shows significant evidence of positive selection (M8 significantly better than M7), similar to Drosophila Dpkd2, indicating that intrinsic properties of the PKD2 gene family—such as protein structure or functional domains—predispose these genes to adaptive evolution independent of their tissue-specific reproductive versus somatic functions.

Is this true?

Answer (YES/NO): NO